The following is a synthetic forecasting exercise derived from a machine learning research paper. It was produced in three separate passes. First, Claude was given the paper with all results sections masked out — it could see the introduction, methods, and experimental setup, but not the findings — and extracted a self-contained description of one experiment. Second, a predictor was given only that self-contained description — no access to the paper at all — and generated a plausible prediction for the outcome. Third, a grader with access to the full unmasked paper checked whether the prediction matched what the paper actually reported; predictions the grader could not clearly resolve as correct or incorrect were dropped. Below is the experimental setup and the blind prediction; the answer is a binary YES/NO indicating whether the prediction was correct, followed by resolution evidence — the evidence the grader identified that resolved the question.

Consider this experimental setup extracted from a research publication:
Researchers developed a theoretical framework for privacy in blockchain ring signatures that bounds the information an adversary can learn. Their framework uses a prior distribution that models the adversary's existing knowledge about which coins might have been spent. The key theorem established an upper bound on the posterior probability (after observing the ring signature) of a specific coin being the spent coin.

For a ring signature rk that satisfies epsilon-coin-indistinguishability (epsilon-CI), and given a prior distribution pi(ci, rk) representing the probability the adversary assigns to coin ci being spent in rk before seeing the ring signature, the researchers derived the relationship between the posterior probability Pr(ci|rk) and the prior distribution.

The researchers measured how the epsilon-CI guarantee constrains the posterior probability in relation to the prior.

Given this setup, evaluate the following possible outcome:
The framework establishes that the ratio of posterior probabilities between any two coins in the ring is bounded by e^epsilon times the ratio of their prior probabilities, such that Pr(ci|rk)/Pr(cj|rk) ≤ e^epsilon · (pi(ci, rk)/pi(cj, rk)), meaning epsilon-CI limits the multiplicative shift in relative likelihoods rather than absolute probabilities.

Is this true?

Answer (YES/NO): NO